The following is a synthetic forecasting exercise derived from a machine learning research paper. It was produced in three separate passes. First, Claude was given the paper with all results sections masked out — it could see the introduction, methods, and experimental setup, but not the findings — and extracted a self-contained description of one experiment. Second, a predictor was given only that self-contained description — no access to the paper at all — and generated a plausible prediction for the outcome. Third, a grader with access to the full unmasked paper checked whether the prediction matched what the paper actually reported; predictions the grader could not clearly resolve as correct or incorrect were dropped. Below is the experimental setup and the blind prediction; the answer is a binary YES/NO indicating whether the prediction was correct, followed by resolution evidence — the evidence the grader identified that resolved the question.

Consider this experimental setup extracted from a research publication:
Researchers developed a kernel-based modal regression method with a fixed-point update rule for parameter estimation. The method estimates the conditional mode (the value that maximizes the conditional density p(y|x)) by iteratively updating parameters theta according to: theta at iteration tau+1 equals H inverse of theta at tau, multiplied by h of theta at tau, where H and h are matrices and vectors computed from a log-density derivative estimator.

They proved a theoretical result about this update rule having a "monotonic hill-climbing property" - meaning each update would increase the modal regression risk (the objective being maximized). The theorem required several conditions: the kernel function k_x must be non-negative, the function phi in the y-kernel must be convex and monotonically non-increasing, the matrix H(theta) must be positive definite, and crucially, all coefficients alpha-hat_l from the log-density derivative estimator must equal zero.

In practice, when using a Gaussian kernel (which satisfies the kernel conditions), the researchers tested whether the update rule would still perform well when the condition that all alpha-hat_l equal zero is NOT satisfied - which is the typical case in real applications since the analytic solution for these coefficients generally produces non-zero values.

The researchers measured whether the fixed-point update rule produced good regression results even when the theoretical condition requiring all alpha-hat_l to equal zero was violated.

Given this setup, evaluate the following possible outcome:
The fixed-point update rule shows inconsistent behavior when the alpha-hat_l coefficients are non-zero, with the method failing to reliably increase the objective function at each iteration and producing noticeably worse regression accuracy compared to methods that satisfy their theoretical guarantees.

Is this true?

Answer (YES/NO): NO